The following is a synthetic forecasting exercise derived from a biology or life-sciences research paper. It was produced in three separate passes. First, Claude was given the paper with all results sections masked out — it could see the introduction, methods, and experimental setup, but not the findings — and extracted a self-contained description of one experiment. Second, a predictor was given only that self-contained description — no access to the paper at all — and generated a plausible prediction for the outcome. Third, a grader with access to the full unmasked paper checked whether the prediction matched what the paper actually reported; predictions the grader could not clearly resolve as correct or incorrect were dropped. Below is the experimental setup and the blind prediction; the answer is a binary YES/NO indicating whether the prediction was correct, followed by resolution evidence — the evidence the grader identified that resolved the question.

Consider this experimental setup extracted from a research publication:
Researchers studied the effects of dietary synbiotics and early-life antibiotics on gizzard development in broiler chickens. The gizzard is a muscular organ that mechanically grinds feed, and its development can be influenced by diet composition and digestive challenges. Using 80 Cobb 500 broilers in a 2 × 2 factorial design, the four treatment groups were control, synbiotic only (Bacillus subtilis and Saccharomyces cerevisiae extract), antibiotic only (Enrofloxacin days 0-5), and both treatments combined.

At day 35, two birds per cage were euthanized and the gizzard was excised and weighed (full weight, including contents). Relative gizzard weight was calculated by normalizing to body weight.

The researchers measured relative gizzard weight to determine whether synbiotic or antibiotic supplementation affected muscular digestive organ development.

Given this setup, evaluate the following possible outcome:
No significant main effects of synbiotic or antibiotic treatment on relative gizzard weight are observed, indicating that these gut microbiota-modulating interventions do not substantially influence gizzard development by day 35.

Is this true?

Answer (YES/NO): YES